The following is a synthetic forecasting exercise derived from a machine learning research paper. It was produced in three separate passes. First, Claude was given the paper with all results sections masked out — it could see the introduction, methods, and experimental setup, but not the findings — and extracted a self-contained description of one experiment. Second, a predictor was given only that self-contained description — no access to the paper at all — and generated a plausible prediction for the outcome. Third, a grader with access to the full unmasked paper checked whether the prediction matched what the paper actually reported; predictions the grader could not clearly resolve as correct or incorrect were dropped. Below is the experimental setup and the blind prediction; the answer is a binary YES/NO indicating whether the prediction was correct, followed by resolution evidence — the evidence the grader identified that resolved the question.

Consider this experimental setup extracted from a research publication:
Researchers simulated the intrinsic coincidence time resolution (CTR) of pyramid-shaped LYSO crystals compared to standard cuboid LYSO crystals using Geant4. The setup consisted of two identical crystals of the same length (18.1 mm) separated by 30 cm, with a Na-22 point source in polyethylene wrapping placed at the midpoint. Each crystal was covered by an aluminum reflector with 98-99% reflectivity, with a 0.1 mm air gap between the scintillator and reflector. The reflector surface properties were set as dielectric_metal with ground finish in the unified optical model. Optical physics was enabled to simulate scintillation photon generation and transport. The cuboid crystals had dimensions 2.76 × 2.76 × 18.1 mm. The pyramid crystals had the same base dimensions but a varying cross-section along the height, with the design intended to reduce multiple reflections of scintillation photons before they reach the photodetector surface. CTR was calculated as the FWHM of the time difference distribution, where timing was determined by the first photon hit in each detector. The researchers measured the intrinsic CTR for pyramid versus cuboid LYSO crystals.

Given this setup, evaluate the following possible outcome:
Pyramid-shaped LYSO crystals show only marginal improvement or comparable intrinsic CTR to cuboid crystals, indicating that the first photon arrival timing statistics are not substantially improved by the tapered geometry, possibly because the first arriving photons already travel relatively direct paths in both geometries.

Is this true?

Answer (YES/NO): NO